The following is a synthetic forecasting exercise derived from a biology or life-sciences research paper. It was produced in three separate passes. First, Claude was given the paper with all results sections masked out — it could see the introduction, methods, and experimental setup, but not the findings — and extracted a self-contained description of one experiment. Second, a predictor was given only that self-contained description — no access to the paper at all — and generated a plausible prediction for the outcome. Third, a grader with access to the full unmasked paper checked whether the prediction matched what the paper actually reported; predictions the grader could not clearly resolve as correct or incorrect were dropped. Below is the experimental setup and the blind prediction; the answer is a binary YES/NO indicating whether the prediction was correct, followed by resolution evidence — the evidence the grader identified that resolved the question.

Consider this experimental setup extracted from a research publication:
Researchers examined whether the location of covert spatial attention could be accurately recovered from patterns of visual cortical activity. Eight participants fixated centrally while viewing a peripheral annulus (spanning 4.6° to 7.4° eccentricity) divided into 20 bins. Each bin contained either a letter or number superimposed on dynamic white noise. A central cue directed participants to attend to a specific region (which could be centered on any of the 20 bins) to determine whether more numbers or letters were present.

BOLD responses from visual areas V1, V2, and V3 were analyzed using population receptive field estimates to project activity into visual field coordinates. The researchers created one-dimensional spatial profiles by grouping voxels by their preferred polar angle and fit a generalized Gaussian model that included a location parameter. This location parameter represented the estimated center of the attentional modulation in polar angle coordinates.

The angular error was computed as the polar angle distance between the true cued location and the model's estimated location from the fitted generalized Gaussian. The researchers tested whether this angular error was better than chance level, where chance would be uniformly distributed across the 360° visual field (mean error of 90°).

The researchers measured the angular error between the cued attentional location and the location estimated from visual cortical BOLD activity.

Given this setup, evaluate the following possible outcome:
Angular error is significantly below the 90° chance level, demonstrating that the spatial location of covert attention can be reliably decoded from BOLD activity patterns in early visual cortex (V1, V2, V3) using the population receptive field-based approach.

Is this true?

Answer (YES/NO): YES